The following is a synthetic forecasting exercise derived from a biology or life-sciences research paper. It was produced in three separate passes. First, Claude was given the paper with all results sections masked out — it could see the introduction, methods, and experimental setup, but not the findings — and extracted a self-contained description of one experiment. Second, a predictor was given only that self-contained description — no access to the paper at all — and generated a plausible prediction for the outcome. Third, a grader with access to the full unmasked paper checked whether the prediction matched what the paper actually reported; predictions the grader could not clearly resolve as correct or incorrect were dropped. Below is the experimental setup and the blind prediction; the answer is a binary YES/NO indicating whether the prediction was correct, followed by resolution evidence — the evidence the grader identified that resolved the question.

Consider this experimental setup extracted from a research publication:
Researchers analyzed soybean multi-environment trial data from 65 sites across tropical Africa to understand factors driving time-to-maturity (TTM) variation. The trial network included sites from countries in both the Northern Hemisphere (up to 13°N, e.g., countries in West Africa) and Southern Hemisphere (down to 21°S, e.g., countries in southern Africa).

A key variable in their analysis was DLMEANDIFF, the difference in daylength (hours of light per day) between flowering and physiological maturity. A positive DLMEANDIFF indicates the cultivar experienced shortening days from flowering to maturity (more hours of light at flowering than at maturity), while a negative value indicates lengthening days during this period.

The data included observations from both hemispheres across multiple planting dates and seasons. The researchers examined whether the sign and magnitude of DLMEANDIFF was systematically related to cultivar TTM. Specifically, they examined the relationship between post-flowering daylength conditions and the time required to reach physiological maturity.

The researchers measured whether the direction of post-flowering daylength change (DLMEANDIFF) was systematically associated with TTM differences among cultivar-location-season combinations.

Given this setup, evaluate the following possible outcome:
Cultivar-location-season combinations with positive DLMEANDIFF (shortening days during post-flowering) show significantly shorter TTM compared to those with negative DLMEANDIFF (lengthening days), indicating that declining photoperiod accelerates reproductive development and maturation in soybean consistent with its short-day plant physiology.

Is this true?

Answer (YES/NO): YES